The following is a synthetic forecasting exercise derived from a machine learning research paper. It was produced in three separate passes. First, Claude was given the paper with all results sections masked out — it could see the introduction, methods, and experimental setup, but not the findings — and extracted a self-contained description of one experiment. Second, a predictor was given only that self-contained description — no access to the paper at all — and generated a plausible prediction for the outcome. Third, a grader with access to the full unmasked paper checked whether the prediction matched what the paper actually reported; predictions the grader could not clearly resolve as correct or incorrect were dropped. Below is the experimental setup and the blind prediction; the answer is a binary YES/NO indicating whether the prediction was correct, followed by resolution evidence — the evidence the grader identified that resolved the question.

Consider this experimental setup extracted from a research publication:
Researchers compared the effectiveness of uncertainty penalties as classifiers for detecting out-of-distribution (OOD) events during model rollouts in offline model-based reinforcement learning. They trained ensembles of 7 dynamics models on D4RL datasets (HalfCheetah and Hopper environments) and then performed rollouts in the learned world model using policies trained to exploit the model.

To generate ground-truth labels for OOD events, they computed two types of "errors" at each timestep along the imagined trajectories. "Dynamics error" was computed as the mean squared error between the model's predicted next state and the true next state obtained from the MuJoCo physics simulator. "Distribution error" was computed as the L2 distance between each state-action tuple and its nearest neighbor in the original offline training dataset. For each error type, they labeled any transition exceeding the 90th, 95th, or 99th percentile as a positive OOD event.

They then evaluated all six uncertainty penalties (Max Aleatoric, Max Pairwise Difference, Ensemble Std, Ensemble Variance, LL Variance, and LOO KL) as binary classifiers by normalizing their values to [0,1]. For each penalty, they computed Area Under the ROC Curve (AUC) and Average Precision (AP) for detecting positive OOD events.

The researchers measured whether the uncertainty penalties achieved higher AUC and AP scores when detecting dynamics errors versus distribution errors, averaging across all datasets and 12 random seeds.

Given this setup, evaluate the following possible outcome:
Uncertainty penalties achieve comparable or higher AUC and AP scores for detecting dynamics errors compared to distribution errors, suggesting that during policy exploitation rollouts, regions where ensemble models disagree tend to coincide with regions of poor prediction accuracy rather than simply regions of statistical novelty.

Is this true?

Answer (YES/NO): YES